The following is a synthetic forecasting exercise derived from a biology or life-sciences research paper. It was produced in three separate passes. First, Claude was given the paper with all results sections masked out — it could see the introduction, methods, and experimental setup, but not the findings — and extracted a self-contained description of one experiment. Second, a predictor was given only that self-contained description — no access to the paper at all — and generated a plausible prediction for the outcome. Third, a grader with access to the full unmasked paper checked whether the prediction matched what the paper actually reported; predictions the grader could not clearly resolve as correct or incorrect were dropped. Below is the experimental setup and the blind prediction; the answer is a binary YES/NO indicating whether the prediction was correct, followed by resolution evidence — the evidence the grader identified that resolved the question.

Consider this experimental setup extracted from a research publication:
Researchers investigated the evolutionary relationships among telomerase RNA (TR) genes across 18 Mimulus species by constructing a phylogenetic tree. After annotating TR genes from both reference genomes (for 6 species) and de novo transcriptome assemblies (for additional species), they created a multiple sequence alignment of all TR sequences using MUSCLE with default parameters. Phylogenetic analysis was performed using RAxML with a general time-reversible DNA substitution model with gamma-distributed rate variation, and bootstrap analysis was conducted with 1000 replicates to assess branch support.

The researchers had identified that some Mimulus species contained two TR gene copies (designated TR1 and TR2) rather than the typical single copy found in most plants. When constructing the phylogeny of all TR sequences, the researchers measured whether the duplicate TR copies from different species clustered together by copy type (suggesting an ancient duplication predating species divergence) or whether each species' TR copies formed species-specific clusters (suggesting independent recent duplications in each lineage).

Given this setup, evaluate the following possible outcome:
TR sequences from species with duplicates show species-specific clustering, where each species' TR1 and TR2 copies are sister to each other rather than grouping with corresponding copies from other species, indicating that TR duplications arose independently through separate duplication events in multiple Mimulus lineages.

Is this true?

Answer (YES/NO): NO